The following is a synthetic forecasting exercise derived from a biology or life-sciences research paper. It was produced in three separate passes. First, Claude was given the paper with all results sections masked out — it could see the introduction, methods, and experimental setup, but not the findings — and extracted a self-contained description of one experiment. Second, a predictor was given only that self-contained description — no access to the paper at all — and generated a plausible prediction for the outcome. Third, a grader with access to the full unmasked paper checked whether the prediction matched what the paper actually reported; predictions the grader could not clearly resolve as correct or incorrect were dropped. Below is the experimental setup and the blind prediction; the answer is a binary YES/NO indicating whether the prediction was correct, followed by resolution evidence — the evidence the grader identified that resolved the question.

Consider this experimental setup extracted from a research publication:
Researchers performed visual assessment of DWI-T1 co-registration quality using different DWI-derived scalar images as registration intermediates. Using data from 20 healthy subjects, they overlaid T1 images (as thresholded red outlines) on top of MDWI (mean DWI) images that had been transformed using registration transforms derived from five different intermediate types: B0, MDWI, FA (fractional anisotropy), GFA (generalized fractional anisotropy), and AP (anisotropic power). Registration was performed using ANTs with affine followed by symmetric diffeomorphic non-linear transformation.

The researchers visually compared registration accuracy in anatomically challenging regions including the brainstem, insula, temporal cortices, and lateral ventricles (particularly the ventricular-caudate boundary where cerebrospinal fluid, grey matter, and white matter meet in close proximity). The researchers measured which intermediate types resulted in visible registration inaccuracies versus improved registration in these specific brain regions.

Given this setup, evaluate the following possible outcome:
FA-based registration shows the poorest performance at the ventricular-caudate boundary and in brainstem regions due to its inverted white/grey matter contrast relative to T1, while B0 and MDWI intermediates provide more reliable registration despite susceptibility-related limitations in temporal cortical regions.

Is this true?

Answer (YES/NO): NO